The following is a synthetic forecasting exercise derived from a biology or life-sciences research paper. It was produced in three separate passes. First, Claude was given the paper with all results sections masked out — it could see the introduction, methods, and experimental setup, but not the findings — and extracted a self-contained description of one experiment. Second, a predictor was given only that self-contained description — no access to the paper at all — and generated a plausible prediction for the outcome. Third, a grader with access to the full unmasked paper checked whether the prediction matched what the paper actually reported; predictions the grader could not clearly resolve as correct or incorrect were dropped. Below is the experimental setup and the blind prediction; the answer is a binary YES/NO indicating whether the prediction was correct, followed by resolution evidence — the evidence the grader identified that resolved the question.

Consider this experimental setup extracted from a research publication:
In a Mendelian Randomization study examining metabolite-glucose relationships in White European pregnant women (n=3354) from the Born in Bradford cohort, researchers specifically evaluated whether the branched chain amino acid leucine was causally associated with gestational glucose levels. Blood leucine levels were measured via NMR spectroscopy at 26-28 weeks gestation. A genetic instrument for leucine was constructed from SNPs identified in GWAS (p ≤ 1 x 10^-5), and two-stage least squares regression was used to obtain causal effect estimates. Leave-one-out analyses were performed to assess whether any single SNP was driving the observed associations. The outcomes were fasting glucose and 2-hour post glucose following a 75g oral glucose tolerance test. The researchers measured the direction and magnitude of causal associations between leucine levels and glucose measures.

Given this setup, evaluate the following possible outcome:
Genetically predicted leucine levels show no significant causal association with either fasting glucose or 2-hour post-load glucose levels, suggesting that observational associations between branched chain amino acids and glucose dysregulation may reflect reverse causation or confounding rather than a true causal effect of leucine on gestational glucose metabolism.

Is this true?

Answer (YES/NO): NO